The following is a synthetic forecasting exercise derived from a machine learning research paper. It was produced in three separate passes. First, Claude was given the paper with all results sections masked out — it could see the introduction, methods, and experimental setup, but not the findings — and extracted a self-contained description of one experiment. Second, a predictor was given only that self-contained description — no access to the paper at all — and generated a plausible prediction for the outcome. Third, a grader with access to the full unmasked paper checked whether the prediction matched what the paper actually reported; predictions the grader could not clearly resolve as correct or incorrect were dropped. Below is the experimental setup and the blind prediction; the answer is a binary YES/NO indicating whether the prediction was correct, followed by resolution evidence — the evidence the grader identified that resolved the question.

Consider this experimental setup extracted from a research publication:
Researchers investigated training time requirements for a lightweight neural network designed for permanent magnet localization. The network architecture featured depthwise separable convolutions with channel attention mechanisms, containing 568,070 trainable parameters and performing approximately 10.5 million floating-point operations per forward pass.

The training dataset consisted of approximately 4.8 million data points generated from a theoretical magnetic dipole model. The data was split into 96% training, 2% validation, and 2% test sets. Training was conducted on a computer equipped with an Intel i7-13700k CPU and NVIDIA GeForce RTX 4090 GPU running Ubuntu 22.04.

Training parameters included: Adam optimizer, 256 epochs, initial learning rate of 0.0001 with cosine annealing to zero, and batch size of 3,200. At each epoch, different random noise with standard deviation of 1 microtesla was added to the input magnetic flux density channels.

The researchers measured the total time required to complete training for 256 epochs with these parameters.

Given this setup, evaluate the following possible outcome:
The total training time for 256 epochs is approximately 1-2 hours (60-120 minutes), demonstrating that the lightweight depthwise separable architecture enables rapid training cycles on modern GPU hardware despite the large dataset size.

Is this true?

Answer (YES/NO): NO